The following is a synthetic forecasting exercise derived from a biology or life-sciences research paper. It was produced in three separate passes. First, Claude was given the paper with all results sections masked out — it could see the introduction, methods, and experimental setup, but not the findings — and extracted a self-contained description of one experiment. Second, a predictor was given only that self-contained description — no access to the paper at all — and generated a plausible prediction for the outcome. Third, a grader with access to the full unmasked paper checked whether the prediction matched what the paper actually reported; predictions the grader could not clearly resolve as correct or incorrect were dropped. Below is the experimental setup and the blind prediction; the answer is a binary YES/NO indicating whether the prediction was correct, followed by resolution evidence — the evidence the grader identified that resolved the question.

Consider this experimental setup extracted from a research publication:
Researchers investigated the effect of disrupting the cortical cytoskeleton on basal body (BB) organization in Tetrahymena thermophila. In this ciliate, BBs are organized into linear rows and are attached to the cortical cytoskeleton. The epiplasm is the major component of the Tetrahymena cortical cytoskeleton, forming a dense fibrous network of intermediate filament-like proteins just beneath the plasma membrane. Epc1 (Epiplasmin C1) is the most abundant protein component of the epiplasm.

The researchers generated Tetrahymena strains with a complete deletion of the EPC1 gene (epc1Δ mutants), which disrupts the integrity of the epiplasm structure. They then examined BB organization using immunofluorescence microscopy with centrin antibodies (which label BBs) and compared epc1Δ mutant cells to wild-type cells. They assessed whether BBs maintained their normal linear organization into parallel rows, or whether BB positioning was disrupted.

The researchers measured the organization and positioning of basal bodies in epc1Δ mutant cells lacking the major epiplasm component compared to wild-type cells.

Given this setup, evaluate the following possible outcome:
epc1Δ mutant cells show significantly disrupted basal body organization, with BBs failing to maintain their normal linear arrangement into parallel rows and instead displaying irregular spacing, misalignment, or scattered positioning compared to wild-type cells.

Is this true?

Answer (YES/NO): NO